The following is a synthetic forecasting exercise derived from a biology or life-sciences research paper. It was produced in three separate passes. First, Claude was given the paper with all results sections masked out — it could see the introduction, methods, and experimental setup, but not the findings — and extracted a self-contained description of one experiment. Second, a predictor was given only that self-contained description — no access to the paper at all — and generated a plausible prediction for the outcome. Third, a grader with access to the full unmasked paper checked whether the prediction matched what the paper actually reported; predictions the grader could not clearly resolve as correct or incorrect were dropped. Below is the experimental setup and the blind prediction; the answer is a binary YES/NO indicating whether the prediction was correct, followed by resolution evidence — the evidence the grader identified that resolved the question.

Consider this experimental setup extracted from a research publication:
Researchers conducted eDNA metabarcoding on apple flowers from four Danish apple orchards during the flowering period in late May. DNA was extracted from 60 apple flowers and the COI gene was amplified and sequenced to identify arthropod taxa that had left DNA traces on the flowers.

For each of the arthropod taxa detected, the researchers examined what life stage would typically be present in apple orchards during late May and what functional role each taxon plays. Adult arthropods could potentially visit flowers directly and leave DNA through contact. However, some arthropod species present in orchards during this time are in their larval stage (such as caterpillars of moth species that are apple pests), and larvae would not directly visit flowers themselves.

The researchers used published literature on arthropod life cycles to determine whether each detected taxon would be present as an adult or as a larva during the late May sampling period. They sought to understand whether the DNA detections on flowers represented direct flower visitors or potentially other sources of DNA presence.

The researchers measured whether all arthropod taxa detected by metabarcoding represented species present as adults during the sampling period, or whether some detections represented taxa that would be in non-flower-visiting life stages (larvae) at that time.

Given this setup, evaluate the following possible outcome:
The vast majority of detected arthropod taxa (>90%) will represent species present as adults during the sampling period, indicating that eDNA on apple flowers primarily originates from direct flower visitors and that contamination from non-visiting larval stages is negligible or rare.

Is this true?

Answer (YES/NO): NO